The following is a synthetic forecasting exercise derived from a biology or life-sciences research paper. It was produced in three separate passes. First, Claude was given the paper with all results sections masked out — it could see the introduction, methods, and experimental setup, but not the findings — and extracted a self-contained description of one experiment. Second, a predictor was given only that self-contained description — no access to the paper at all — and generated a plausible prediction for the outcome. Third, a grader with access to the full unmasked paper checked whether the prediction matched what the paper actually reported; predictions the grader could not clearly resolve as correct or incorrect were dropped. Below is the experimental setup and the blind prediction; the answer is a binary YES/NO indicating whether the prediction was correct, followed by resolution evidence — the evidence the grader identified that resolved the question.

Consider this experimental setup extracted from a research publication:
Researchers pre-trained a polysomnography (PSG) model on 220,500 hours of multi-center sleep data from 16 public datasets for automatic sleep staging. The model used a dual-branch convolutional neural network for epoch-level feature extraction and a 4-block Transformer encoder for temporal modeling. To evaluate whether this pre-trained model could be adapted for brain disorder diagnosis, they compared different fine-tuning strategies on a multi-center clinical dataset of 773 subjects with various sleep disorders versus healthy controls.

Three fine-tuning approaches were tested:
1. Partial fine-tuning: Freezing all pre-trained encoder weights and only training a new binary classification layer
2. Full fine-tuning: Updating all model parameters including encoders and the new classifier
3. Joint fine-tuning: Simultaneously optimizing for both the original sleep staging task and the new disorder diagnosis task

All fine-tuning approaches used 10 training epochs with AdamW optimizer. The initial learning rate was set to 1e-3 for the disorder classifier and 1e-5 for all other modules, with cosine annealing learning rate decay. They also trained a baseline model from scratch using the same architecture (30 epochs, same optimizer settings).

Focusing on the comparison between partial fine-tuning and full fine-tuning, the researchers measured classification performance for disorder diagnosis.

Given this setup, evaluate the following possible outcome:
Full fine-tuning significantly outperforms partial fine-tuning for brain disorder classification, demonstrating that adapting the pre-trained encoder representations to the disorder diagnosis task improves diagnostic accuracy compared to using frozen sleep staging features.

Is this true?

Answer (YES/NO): NO